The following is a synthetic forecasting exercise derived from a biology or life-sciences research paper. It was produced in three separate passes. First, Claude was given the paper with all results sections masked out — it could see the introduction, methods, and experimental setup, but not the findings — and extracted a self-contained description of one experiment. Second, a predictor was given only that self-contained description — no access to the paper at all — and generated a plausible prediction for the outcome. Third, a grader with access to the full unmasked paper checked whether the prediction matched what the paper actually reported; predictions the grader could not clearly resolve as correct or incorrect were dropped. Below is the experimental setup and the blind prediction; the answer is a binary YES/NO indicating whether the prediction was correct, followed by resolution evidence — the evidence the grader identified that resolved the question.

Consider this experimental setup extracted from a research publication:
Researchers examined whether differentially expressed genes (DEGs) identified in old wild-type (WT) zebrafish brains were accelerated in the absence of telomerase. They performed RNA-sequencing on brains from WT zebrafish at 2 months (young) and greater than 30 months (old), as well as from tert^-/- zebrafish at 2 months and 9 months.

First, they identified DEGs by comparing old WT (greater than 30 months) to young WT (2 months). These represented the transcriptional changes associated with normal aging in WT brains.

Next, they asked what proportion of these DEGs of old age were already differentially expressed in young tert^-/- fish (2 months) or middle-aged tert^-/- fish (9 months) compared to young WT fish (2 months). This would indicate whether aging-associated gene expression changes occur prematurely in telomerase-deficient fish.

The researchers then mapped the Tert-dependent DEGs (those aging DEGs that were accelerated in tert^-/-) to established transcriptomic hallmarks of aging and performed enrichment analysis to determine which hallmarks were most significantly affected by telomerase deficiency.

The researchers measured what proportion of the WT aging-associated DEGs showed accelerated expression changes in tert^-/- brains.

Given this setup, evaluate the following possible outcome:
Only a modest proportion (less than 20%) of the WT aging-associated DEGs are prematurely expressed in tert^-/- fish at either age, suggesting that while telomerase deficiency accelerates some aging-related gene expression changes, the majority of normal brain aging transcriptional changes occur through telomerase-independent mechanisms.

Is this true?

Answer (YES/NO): NO